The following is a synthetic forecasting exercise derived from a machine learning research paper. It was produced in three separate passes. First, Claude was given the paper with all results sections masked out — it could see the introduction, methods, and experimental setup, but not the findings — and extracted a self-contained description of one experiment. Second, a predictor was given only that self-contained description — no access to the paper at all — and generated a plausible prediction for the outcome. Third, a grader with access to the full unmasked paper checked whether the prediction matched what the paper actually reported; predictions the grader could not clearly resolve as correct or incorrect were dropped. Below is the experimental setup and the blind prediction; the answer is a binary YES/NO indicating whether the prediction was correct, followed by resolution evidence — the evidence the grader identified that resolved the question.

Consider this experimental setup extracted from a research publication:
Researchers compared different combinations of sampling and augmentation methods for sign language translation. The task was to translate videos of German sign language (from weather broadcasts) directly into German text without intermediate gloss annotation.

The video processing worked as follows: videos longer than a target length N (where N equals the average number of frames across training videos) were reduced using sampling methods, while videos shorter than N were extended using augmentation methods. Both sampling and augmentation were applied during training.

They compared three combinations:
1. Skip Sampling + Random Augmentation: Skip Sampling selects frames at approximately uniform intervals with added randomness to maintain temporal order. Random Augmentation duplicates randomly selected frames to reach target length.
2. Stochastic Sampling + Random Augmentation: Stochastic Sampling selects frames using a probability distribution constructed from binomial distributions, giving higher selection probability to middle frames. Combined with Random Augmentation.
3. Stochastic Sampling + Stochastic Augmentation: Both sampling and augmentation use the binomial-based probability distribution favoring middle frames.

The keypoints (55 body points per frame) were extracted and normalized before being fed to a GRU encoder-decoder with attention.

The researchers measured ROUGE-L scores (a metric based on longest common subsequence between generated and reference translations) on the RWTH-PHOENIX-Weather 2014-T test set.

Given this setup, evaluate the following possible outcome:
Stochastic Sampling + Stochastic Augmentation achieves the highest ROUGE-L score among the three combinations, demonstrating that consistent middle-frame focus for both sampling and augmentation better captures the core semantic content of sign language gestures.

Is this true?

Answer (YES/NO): NO